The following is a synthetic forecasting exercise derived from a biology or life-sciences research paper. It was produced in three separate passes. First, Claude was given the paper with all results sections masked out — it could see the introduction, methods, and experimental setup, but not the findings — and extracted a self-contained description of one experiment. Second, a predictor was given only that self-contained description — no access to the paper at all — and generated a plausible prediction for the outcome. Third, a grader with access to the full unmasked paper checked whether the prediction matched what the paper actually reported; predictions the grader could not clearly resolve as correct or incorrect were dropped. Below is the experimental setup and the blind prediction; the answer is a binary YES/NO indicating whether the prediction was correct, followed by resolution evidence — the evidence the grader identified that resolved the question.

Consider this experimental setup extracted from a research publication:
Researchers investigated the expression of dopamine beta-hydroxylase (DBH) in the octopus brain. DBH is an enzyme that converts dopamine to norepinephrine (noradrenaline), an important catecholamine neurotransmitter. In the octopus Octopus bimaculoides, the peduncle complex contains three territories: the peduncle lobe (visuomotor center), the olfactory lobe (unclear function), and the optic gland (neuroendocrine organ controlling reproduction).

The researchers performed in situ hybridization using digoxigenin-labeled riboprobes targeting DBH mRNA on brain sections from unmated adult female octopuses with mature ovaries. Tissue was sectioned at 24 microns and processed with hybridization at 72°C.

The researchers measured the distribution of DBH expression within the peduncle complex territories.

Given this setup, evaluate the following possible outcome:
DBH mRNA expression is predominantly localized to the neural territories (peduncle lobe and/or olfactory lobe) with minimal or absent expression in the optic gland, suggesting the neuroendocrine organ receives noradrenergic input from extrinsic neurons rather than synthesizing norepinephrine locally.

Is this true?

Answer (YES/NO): YES